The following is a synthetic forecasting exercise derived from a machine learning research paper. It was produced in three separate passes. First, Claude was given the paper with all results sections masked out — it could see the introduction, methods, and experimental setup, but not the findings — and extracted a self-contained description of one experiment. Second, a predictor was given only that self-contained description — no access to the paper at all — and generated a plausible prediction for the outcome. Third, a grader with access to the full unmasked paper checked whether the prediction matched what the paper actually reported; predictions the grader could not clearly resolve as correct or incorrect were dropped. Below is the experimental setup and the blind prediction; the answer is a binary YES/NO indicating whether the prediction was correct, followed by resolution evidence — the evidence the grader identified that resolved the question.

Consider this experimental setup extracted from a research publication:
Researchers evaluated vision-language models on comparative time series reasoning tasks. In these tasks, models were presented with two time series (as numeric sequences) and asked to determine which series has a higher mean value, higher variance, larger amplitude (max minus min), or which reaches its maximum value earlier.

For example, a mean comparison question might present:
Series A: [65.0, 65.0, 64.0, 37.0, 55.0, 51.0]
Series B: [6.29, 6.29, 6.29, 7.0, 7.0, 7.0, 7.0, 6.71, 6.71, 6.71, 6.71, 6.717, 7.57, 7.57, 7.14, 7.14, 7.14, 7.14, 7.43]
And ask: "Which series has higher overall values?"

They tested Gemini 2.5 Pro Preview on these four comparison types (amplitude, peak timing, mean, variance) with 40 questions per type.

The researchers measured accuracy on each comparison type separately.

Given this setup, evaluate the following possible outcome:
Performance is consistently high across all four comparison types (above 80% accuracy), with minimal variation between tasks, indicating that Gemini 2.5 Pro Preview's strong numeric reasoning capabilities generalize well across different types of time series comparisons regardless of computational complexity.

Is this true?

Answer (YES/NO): NO